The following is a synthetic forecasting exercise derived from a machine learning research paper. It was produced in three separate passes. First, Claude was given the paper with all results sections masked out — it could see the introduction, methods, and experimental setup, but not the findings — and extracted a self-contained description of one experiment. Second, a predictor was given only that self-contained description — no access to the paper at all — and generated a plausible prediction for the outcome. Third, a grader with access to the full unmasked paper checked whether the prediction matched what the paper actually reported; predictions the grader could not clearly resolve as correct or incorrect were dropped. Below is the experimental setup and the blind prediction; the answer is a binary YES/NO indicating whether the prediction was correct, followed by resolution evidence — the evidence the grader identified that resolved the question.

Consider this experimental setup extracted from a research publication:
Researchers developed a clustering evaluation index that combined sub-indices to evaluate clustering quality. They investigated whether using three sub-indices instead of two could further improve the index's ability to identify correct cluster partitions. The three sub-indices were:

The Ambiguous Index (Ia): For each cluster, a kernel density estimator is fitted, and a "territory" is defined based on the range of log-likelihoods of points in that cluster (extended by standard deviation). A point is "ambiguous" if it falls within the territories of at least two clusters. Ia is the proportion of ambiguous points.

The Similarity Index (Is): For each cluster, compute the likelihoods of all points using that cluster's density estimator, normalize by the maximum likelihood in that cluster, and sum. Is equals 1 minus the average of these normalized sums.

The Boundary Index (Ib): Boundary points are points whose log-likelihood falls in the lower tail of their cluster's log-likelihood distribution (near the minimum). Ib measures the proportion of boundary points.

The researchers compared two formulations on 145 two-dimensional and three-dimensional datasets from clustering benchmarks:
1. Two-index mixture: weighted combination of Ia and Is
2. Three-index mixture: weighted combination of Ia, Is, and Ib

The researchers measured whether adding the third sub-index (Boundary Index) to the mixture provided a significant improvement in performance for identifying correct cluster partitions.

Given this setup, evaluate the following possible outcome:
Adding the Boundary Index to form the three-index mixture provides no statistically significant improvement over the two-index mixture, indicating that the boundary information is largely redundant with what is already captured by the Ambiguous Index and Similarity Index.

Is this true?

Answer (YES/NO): YES